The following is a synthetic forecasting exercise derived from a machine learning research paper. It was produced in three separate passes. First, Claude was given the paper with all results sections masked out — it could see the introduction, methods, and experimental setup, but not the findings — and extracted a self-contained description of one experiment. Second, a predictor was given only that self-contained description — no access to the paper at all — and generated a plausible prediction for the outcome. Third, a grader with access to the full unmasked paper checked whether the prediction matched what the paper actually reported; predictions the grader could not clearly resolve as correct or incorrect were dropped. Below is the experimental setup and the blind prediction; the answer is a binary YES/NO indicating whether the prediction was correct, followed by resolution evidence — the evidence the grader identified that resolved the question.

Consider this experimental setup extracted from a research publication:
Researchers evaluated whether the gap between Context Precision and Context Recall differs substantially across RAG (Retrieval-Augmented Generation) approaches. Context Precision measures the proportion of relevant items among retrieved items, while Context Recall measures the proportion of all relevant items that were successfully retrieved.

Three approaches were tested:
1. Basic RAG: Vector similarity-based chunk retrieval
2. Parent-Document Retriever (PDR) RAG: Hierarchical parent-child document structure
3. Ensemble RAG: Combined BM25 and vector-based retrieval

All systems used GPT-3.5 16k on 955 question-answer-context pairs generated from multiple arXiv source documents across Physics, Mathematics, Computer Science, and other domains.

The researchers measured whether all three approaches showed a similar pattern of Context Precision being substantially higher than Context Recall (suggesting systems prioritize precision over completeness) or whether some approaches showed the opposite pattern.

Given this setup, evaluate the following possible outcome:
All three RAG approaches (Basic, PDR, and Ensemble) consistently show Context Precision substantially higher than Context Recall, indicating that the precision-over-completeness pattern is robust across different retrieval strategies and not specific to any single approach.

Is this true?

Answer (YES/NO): YES